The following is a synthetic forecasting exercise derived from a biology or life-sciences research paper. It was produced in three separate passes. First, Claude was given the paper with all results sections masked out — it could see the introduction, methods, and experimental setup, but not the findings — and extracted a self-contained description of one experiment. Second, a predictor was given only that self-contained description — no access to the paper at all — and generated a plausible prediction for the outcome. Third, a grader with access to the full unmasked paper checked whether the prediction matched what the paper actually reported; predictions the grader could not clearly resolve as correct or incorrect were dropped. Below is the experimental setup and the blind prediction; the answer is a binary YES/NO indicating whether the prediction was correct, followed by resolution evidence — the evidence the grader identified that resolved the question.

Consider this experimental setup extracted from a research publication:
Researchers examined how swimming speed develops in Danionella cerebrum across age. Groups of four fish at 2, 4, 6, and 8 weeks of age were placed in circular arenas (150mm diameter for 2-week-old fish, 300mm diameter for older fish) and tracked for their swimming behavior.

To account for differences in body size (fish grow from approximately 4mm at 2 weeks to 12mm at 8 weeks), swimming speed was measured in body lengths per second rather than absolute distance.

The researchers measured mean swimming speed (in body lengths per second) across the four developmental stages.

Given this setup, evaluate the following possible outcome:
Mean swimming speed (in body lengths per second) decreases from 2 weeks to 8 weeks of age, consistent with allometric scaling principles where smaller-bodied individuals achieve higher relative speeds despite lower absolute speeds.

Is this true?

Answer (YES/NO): NO